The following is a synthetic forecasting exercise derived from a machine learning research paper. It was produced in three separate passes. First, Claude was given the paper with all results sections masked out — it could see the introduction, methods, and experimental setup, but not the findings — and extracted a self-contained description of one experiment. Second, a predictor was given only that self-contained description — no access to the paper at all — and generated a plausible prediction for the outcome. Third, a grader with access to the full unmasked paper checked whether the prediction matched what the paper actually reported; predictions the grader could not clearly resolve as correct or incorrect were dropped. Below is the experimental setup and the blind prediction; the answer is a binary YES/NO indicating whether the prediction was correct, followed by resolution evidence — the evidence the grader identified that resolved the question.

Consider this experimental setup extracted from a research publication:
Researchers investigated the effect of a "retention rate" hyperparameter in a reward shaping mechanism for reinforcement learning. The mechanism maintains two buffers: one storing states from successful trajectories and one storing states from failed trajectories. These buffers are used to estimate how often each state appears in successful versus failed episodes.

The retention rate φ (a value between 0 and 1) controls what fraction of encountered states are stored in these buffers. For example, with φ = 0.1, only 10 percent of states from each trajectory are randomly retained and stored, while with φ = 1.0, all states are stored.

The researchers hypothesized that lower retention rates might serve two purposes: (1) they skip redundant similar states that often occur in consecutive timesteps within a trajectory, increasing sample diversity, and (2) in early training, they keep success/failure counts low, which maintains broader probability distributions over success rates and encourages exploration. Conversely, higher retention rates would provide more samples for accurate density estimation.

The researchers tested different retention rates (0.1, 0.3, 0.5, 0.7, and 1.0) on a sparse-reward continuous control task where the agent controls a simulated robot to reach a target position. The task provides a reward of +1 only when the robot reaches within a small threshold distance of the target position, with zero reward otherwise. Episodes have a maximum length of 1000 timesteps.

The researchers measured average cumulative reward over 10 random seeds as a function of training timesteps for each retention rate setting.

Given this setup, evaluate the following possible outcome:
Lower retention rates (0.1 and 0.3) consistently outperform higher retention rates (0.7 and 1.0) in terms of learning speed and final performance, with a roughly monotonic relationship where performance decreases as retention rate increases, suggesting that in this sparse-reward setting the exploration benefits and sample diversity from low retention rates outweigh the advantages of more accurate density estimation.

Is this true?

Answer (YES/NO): NO